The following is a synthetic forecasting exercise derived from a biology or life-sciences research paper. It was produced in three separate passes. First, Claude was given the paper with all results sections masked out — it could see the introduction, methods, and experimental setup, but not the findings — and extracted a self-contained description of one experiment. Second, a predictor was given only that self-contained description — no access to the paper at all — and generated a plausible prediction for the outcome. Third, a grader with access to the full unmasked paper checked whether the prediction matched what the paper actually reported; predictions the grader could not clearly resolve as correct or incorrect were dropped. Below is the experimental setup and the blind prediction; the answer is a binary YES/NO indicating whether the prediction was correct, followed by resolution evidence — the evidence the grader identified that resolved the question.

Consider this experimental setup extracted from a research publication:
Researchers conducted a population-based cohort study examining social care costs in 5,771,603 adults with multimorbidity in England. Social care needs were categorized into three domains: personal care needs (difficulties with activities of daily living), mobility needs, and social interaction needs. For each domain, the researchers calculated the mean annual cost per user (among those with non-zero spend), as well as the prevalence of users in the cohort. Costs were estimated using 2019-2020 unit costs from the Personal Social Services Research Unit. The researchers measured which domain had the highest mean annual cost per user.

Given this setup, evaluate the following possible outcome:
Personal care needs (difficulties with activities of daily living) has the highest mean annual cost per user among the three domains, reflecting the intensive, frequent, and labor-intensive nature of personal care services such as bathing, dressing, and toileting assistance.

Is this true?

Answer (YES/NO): YES